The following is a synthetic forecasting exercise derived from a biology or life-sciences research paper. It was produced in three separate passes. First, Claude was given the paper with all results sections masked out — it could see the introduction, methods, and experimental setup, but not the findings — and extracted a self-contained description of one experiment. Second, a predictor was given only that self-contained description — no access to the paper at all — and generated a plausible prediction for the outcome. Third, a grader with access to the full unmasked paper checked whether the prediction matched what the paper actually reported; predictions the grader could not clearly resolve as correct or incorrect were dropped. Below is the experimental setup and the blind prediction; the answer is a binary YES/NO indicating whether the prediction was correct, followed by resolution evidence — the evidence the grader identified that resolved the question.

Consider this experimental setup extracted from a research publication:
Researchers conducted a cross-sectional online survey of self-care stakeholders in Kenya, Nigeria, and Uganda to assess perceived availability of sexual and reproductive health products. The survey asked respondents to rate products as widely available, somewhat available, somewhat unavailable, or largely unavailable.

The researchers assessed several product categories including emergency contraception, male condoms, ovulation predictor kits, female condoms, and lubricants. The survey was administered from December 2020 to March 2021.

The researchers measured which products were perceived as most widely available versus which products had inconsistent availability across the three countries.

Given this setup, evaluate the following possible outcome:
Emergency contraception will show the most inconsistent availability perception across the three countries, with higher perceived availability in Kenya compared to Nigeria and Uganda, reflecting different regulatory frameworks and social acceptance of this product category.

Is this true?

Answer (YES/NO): NO